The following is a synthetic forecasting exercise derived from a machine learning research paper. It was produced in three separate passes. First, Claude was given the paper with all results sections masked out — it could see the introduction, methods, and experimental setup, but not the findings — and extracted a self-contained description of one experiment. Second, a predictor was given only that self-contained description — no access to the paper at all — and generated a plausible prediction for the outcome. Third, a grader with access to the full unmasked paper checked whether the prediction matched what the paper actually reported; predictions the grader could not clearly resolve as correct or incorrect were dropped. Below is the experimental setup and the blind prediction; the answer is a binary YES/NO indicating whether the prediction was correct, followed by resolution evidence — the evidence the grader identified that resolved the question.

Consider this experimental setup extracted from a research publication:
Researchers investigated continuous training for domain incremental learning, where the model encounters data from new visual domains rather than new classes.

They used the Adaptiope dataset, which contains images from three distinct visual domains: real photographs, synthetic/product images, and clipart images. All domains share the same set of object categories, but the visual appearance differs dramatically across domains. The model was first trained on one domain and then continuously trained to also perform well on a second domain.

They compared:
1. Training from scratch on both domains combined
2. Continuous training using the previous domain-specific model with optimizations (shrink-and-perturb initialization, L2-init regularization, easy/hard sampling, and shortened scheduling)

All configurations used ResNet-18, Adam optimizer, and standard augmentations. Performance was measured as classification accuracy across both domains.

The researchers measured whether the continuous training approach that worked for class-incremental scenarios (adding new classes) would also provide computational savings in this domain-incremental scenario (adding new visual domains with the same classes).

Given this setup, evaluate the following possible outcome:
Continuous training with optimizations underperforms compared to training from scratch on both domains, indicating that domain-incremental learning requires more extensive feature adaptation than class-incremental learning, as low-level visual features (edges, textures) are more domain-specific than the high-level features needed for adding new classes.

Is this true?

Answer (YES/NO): NO